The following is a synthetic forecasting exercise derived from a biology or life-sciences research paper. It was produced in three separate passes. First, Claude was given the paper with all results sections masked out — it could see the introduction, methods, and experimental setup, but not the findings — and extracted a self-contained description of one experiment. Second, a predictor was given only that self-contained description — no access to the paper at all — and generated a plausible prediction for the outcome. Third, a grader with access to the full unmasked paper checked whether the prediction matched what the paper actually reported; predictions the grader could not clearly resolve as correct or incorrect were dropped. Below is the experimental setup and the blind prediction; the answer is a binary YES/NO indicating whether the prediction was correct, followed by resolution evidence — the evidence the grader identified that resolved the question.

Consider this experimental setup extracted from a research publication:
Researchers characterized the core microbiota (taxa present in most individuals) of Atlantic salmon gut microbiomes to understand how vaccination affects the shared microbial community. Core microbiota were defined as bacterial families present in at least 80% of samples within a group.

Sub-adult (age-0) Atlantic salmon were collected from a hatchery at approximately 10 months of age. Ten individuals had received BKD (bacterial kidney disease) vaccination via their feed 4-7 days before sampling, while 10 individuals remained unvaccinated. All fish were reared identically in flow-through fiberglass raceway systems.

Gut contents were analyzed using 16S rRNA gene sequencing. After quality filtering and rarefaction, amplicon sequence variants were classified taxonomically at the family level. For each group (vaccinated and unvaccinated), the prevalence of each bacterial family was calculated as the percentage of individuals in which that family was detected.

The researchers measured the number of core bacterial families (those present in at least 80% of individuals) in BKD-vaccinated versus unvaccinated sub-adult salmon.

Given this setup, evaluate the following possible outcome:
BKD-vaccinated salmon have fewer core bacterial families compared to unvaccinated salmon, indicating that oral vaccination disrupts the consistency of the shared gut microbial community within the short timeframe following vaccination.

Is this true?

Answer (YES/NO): YES